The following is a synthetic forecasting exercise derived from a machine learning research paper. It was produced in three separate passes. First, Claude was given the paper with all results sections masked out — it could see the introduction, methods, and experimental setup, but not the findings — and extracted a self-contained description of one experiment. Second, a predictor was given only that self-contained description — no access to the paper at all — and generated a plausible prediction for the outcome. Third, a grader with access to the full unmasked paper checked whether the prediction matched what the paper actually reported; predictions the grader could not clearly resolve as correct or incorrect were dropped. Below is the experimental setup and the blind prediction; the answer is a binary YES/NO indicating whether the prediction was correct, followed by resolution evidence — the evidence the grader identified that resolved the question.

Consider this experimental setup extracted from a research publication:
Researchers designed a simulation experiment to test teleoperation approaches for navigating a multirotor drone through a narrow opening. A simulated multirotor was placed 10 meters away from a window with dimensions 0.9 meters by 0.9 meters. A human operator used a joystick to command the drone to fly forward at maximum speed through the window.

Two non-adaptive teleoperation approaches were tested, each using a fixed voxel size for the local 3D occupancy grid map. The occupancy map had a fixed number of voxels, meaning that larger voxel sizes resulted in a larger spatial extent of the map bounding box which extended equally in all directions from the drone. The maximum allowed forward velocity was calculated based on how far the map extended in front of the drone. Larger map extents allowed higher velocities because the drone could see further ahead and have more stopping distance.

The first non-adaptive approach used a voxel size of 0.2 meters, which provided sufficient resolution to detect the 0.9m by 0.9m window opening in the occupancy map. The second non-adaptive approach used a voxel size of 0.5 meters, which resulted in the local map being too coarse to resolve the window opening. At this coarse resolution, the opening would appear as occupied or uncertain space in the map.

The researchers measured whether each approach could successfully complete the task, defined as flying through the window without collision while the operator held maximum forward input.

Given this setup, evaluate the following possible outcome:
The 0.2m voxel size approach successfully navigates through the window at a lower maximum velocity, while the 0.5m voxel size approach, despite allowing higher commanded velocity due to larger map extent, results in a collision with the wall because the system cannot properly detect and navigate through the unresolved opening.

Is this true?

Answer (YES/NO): NO